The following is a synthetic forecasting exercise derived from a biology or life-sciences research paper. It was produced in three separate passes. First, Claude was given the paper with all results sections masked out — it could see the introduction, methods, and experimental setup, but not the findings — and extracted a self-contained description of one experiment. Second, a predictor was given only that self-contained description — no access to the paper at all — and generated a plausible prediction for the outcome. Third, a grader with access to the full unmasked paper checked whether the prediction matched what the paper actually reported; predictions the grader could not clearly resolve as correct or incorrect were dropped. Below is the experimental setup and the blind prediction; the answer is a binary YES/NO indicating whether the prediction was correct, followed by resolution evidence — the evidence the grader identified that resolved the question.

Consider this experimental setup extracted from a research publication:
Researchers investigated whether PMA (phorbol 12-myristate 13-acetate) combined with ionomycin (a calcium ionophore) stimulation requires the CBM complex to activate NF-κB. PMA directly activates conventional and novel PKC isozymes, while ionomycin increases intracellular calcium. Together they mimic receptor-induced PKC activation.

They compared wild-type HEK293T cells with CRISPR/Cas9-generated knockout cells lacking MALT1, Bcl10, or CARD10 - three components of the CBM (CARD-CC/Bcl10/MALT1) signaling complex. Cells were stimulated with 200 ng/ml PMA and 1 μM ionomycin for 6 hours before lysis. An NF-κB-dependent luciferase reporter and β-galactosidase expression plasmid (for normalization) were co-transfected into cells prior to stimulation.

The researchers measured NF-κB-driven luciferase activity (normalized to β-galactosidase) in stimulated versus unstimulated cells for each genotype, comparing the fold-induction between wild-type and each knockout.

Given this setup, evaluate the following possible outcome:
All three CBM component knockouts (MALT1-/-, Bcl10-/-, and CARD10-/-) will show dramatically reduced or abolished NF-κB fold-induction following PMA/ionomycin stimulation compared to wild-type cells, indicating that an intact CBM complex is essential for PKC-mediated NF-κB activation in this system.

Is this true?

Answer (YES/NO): YES